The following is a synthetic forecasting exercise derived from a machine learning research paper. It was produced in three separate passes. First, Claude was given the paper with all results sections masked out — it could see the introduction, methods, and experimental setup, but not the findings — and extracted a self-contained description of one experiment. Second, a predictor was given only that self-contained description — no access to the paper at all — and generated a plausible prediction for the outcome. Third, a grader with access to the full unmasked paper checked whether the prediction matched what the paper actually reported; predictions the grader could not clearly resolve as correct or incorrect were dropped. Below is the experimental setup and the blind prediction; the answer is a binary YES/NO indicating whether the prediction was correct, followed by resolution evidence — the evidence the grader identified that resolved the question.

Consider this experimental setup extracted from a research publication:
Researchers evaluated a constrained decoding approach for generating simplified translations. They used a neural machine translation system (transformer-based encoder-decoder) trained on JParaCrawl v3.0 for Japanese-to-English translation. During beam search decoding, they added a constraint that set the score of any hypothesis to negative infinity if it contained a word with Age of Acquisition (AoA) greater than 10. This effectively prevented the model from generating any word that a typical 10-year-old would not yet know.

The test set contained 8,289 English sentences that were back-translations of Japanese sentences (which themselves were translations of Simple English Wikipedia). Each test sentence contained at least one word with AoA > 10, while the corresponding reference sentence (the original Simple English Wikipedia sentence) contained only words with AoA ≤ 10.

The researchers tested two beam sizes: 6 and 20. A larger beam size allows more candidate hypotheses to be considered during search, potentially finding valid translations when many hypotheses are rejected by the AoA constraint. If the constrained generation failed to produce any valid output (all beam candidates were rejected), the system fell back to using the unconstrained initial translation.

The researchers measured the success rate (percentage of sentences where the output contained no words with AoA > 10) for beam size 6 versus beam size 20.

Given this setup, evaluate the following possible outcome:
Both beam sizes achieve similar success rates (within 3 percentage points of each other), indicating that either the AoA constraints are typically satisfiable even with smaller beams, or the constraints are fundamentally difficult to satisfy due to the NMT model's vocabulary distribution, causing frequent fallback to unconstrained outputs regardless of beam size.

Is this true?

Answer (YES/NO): NO